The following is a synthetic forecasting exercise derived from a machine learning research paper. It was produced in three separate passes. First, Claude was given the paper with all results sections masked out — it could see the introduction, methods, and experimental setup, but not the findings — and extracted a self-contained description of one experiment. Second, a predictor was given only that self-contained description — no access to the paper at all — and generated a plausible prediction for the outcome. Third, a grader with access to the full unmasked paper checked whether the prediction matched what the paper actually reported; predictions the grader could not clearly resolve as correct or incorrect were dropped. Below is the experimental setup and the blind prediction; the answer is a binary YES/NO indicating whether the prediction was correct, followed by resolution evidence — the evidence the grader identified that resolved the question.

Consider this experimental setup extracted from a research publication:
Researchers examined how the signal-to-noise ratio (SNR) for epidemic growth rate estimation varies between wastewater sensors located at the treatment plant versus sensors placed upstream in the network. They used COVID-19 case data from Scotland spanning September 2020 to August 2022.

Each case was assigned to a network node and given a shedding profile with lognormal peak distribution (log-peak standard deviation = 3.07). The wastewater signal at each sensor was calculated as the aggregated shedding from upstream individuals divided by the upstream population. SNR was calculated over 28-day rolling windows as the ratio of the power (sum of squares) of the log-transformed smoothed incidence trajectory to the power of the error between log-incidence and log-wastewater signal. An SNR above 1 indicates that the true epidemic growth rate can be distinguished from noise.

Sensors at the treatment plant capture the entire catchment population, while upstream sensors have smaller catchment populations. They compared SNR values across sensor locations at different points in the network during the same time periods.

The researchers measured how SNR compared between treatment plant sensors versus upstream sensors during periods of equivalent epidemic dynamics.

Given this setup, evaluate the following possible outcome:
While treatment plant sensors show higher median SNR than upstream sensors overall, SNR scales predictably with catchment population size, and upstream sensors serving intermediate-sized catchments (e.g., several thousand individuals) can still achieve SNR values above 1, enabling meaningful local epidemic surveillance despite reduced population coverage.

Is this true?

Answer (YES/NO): NO